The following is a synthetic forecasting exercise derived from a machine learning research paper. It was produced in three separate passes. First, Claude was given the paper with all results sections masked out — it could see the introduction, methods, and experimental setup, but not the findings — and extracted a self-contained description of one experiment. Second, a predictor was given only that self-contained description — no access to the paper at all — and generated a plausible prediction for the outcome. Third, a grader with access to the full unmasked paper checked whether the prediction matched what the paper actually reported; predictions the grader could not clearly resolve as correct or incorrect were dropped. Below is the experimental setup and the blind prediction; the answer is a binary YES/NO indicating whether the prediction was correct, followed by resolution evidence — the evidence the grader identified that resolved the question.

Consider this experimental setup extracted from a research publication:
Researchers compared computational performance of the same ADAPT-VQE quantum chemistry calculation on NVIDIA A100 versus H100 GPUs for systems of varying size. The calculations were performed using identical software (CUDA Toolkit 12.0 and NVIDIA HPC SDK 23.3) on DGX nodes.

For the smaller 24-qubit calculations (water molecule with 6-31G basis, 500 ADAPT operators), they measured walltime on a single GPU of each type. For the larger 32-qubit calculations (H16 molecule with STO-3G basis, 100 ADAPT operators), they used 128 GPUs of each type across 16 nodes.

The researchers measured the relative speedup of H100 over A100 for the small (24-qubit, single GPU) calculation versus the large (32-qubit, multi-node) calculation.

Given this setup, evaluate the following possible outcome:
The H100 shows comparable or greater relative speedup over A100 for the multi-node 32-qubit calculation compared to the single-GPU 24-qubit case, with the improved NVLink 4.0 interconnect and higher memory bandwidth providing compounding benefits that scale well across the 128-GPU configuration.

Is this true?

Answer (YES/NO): YES